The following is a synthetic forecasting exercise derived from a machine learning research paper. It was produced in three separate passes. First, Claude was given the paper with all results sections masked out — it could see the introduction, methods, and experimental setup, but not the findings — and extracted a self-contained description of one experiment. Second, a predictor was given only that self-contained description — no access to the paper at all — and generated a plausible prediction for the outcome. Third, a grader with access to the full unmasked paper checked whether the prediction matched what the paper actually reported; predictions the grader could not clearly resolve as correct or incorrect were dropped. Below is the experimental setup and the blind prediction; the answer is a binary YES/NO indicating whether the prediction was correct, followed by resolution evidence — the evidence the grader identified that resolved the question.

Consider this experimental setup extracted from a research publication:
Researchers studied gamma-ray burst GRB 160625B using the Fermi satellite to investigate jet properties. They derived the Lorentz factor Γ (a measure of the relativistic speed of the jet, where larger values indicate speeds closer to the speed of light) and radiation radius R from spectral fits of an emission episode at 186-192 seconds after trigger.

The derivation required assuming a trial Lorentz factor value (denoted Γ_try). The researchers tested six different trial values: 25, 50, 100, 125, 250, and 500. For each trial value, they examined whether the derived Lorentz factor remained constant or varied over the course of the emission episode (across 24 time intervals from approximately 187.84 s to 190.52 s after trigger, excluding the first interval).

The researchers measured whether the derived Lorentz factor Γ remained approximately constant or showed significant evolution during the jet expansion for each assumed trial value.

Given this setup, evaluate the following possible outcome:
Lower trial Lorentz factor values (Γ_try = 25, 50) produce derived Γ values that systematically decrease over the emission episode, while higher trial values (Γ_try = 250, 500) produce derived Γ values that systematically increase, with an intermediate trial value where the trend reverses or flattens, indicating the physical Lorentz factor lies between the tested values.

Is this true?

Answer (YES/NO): NO